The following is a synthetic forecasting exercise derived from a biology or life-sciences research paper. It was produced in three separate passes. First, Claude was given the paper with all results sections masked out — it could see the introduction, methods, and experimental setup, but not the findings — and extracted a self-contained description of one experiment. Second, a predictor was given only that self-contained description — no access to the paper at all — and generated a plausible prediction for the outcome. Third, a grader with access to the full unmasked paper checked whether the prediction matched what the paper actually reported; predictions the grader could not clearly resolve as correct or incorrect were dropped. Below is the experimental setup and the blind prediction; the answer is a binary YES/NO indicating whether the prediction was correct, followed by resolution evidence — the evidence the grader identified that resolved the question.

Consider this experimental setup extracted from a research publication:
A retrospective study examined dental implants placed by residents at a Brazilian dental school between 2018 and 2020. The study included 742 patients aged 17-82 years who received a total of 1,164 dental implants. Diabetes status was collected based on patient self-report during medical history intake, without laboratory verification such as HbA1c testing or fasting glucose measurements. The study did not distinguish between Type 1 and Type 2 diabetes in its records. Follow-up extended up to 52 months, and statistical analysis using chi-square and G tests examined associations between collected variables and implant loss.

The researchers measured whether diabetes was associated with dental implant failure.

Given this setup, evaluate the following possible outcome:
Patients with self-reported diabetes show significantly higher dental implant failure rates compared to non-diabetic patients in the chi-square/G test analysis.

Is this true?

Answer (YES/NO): NO